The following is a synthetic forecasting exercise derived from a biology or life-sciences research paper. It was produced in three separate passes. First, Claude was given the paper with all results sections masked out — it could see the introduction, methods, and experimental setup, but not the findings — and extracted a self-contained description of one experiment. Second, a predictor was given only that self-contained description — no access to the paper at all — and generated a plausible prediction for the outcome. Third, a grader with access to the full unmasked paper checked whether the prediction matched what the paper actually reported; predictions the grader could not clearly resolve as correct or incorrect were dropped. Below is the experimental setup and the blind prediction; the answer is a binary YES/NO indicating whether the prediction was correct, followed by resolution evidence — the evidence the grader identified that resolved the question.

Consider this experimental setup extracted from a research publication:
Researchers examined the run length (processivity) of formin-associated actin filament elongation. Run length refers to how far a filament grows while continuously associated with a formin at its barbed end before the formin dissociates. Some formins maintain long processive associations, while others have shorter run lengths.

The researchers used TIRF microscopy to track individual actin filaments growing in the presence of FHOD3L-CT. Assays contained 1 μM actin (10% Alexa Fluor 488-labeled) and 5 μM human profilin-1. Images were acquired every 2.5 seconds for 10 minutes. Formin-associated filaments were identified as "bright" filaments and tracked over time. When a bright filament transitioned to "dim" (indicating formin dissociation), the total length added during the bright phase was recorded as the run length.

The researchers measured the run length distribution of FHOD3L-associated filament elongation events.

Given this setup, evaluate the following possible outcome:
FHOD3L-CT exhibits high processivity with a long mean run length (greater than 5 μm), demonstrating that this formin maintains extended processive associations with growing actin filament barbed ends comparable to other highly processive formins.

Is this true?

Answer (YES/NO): NO